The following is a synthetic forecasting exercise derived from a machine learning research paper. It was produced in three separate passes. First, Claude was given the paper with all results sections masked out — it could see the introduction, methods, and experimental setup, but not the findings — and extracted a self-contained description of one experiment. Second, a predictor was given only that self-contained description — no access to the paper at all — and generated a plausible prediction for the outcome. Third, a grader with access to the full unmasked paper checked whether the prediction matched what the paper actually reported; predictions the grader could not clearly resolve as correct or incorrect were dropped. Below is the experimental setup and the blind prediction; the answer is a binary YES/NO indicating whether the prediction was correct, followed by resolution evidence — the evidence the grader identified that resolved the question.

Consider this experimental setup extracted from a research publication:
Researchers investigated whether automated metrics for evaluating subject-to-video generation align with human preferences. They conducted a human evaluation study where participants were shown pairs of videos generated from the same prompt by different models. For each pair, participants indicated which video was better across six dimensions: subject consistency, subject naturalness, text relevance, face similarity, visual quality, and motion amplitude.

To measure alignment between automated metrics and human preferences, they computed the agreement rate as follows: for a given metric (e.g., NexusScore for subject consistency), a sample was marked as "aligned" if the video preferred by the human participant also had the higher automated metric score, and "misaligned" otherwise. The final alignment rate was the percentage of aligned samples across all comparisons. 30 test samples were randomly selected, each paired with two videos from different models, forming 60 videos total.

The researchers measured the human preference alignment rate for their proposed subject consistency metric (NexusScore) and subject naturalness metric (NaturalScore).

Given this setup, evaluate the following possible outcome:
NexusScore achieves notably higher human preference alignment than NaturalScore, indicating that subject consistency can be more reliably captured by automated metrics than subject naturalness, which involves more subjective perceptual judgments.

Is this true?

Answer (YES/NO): NO